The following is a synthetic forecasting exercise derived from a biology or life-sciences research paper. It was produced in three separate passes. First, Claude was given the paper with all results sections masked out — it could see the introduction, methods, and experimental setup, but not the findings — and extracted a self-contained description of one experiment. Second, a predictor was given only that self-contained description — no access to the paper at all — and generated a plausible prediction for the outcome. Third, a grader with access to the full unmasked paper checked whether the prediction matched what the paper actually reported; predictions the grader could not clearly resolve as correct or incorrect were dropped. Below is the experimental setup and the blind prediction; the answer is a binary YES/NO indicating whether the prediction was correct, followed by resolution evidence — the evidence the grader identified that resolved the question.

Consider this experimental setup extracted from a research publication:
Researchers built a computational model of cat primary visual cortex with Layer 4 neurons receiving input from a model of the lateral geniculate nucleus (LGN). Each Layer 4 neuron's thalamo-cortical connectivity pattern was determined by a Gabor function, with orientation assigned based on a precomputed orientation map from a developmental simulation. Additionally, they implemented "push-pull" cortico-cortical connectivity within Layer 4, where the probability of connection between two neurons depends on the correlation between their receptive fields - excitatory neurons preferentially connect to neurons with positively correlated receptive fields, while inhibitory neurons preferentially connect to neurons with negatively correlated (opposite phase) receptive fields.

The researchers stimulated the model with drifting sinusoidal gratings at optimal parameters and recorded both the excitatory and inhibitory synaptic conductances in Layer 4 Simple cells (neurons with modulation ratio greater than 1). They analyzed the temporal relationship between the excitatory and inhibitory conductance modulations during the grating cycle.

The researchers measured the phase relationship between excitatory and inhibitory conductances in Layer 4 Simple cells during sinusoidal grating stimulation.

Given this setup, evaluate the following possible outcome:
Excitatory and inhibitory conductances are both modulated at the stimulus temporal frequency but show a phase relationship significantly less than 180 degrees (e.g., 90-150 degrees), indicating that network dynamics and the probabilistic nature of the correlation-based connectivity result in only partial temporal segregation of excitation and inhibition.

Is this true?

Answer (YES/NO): NO